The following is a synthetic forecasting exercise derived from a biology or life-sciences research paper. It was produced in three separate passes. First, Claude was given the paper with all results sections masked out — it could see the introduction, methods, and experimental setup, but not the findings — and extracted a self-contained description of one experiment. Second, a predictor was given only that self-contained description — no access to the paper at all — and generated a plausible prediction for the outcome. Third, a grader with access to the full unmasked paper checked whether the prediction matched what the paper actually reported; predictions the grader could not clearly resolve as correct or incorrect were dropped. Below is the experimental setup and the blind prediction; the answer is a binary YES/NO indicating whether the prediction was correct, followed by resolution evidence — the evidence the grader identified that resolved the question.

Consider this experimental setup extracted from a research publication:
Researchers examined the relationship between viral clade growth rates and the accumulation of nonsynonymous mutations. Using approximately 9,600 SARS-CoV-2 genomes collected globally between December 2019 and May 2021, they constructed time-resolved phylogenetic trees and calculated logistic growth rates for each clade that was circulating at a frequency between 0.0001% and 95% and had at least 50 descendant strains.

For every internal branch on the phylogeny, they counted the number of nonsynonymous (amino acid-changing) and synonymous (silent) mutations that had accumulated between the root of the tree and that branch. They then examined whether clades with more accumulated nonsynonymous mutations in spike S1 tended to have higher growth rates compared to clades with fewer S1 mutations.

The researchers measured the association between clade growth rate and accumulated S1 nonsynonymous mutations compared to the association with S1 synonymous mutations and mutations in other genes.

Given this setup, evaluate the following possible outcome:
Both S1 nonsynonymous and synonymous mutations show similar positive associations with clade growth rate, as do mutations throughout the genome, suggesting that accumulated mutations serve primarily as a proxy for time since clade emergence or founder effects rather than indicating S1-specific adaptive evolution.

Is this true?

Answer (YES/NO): NO